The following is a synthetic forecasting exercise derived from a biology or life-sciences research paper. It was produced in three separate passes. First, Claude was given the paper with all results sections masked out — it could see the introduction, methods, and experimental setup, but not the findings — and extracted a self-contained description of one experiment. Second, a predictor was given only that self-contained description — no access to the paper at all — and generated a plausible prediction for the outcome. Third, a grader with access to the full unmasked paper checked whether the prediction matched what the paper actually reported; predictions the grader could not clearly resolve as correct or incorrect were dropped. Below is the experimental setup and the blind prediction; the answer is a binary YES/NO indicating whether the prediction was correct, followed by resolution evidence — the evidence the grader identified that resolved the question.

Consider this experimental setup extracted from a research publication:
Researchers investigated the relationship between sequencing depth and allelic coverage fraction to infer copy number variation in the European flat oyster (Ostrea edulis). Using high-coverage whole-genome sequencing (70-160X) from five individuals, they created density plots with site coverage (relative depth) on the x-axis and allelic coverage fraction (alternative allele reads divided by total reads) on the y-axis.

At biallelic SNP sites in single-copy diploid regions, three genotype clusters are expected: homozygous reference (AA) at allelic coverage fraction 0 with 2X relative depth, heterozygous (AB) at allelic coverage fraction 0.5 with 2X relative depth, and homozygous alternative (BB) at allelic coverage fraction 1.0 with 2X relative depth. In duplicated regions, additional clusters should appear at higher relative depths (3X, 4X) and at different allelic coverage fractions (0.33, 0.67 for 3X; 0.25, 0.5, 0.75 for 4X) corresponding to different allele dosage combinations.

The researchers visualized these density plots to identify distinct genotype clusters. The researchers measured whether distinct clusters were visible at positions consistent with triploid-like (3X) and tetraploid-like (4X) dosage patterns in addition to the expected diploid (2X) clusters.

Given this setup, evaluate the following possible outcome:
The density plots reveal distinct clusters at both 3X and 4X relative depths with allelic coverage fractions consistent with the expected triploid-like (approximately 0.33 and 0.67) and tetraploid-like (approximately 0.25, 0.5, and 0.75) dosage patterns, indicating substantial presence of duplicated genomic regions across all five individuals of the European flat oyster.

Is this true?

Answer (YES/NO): YES